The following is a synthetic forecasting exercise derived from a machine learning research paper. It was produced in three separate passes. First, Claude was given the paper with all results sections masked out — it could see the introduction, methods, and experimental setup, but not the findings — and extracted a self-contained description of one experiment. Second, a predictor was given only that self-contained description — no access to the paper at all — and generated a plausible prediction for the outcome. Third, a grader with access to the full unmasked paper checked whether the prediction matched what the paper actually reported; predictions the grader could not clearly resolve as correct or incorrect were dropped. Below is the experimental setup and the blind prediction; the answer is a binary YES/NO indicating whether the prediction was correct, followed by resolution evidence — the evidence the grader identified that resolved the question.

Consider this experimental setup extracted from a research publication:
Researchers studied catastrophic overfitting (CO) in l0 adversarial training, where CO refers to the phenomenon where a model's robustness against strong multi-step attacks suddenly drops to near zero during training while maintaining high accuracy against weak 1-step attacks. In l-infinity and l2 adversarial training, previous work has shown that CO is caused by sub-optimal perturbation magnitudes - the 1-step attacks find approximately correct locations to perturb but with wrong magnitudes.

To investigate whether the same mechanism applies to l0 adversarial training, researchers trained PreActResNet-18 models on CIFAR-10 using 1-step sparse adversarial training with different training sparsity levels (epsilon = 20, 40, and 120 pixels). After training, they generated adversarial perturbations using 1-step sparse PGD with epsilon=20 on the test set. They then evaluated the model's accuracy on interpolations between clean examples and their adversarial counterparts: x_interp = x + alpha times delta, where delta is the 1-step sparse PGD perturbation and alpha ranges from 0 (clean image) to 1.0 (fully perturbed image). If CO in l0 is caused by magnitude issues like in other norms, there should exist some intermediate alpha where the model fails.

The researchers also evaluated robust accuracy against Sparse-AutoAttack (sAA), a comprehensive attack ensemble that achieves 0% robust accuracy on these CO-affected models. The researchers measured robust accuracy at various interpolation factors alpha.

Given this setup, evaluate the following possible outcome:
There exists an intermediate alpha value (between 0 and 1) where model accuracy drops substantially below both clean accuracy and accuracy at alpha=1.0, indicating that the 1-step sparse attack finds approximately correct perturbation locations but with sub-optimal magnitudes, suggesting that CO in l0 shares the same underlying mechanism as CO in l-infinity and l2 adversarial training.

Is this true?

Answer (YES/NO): NO